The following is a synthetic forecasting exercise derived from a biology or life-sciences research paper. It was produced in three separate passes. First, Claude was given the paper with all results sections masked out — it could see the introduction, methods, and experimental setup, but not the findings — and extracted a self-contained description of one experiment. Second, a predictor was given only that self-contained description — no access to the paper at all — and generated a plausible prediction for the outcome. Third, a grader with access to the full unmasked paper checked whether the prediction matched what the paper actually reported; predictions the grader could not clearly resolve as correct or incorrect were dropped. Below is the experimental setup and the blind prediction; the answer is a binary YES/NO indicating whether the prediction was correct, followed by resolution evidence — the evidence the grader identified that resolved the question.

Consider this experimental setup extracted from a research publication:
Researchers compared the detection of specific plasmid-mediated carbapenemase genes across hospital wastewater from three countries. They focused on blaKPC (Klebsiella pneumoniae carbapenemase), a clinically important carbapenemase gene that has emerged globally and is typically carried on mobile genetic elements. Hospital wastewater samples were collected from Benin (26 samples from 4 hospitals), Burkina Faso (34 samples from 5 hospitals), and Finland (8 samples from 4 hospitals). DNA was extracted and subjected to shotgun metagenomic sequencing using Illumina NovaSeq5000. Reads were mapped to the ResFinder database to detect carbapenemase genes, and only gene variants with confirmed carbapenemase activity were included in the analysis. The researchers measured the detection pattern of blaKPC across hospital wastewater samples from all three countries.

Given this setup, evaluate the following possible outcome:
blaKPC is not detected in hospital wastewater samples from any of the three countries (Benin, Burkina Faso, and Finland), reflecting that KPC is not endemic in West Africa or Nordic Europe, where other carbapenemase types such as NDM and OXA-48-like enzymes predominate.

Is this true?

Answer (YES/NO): NO